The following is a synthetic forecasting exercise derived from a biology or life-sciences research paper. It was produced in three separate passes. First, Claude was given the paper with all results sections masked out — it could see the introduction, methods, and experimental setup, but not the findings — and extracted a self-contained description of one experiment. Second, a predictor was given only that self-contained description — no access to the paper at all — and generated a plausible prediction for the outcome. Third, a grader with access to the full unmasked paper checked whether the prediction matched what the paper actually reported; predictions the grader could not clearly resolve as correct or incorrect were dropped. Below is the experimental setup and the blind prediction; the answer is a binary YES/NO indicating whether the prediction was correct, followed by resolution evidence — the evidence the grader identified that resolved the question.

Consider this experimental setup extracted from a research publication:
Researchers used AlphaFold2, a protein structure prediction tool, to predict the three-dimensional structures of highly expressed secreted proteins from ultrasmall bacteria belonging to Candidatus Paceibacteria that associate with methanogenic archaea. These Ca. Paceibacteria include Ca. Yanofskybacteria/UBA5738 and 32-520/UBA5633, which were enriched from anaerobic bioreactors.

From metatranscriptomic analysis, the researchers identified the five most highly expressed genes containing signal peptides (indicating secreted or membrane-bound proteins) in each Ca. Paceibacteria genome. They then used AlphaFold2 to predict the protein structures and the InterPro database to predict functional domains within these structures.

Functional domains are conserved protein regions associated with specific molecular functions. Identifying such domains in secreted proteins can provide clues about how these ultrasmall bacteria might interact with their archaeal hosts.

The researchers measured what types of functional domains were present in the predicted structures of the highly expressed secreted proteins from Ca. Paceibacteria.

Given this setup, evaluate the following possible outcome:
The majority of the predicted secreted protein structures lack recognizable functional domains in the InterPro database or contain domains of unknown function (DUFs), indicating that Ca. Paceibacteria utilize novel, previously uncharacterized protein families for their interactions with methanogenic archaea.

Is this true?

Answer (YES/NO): NO